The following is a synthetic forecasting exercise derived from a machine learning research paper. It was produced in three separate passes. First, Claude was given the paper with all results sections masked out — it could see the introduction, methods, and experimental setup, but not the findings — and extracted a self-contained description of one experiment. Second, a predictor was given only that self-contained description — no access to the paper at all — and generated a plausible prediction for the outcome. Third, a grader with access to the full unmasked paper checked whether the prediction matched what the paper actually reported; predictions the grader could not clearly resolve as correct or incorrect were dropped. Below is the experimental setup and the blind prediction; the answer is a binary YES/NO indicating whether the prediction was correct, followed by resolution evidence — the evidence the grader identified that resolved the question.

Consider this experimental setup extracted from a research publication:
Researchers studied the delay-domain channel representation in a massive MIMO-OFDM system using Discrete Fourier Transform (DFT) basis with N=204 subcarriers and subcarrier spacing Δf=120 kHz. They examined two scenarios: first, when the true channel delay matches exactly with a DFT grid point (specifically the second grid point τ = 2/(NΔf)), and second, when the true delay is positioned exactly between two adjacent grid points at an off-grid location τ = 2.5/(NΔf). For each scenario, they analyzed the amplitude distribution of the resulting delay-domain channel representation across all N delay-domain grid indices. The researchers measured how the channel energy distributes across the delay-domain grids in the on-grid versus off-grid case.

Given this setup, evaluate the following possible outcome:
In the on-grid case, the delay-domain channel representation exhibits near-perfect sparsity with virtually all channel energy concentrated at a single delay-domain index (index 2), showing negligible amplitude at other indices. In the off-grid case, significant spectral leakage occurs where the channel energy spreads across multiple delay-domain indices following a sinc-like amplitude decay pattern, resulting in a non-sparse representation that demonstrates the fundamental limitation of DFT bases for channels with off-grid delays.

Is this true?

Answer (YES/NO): YES